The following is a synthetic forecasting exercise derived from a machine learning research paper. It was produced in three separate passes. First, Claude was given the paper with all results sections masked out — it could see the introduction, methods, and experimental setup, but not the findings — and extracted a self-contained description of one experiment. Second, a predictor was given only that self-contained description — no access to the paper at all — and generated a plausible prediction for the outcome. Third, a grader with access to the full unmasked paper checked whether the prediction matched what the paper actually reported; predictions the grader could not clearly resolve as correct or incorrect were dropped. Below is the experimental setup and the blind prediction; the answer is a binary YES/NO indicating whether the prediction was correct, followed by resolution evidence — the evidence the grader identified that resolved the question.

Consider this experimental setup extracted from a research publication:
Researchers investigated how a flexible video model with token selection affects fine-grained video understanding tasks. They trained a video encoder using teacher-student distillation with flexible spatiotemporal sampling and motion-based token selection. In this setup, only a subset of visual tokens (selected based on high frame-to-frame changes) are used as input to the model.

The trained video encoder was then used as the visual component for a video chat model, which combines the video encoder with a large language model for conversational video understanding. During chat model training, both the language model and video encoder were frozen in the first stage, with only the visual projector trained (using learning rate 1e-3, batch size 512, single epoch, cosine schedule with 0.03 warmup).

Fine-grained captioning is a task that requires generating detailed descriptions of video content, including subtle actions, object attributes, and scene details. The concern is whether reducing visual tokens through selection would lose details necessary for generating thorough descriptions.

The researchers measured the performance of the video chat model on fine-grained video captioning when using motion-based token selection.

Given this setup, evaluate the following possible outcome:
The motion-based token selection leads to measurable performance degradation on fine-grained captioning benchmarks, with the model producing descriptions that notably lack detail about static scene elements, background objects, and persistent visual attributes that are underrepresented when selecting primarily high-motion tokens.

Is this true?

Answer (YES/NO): NO